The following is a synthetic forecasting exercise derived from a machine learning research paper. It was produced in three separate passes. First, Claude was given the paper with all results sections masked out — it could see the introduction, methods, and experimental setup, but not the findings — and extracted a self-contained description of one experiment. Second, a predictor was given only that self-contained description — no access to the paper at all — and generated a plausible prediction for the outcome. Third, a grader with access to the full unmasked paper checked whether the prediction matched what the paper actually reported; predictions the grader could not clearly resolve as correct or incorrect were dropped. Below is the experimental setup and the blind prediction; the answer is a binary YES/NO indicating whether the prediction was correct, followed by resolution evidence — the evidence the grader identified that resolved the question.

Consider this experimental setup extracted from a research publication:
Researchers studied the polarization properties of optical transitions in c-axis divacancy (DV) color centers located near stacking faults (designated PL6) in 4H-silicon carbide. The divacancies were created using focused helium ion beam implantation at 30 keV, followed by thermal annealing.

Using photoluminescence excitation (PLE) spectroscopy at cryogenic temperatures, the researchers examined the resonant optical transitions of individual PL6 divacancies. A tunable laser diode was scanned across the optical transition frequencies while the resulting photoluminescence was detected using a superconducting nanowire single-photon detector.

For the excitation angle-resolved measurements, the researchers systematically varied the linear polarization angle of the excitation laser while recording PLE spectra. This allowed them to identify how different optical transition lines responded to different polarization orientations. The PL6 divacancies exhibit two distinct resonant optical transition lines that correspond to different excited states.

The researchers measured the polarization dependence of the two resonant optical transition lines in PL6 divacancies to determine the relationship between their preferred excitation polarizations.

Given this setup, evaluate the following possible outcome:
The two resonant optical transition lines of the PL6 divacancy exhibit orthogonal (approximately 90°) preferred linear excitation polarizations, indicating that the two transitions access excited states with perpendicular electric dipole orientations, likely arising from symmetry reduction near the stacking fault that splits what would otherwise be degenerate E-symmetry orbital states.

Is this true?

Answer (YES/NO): YES